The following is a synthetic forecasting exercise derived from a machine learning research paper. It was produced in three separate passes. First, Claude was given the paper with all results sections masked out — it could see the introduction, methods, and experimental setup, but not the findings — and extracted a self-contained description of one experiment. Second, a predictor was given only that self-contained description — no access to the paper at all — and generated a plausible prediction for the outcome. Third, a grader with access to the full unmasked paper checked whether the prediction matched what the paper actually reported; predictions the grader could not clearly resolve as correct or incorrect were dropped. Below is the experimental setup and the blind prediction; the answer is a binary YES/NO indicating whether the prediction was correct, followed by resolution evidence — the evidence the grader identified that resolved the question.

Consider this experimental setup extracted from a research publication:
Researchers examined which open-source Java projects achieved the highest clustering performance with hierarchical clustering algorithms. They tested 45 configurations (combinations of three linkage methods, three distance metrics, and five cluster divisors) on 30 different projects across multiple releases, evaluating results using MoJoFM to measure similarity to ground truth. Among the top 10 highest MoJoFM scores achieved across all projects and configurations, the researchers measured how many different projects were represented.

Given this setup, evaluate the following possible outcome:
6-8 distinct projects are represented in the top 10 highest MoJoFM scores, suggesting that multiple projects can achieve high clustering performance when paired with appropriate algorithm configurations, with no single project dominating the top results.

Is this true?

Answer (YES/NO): NO